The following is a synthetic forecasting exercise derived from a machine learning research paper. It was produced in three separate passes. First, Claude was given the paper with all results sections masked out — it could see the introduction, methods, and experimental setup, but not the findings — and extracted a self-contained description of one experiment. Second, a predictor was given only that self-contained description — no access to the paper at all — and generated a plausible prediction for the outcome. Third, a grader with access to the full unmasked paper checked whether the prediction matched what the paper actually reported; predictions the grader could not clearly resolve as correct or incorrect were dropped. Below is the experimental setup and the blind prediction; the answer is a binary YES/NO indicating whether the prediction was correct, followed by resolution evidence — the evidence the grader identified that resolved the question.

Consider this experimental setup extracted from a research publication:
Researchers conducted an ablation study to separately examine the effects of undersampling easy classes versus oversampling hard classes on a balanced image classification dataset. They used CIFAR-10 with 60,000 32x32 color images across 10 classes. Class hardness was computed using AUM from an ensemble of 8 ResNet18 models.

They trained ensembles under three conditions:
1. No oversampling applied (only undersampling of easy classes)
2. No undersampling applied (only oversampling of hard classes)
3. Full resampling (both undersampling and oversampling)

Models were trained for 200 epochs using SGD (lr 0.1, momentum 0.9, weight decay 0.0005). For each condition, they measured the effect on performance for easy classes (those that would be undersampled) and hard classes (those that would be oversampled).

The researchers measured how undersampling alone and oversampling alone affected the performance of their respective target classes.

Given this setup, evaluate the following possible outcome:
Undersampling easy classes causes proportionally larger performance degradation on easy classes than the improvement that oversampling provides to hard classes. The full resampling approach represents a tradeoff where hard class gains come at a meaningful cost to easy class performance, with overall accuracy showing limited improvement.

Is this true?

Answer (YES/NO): NO